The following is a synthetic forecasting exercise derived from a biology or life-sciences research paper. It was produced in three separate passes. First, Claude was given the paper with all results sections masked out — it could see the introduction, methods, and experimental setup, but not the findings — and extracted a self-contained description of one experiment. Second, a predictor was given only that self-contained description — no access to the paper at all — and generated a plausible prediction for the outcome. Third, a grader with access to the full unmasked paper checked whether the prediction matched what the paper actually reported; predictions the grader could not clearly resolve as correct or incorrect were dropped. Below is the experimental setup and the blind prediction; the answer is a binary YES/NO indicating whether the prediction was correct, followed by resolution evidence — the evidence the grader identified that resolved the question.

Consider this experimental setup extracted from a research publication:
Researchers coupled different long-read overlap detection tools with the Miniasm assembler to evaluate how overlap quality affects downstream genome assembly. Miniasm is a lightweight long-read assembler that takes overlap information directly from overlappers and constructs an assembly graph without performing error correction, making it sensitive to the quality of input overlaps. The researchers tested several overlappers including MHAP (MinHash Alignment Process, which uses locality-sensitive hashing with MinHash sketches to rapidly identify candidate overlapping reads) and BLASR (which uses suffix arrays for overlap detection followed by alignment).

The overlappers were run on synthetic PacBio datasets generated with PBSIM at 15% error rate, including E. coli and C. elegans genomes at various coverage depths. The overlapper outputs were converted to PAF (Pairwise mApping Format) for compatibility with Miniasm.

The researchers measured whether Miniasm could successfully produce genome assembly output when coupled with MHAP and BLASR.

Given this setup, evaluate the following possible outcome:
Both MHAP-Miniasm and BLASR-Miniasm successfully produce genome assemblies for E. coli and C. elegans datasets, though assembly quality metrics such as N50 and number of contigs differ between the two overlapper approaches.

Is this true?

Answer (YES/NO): NO